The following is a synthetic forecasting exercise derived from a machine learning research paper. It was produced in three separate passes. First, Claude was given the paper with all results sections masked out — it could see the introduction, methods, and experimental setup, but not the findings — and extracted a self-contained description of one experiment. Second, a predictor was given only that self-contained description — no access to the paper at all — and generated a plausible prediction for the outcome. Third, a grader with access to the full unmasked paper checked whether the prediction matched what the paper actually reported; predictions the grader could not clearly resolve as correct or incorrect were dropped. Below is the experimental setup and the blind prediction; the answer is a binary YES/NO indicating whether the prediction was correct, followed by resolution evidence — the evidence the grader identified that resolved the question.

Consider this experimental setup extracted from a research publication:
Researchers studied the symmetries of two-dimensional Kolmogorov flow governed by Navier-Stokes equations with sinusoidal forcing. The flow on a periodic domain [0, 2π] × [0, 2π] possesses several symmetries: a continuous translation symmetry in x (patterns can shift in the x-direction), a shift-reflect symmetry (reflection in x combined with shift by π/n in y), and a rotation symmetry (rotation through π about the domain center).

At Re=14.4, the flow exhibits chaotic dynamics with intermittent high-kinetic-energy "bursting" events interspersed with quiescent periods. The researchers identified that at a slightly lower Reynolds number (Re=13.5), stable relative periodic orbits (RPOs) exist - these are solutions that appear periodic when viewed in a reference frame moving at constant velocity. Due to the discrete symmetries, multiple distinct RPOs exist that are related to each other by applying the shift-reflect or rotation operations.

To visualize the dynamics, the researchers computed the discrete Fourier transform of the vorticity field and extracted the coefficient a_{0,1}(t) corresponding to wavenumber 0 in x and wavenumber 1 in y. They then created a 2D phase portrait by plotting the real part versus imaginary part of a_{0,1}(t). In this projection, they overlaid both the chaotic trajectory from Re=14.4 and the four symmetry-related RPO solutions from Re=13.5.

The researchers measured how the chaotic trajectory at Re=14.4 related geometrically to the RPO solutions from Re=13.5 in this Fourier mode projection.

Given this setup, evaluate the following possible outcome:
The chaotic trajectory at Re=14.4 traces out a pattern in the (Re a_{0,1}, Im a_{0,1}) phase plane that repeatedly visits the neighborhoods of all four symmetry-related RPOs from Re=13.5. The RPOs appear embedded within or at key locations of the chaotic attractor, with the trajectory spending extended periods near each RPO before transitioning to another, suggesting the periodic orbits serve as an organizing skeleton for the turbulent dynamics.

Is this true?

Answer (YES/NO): YES